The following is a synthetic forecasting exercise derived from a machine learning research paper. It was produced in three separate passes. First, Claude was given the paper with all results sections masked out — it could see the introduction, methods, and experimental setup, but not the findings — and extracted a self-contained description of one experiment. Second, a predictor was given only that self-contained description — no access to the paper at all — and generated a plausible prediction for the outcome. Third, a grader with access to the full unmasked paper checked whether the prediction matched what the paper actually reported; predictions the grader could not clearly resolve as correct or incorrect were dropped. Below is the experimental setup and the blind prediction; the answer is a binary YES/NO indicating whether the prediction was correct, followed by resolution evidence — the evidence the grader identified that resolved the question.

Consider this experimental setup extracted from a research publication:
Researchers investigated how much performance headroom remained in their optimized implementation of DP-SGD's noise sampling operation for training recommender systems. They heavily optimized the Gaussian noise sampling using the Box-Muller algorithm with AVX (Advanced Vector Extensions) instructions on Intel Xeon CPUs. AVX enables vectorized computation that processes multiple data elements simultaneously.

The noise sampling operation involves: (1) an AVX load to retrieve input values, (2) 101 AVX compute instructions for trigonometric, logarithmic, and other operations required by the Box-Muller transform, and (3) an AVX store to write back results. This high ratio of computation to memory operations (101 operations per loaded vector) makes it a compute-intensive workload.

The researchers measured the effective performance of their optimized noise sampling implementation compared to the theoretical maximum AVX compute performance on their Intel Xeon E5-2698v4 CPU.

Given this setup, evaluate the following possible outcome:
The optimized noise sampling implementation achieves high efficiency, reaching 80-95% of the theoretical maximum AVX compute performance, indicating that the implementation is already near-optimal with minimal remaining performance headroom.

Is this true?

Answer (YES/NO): YES